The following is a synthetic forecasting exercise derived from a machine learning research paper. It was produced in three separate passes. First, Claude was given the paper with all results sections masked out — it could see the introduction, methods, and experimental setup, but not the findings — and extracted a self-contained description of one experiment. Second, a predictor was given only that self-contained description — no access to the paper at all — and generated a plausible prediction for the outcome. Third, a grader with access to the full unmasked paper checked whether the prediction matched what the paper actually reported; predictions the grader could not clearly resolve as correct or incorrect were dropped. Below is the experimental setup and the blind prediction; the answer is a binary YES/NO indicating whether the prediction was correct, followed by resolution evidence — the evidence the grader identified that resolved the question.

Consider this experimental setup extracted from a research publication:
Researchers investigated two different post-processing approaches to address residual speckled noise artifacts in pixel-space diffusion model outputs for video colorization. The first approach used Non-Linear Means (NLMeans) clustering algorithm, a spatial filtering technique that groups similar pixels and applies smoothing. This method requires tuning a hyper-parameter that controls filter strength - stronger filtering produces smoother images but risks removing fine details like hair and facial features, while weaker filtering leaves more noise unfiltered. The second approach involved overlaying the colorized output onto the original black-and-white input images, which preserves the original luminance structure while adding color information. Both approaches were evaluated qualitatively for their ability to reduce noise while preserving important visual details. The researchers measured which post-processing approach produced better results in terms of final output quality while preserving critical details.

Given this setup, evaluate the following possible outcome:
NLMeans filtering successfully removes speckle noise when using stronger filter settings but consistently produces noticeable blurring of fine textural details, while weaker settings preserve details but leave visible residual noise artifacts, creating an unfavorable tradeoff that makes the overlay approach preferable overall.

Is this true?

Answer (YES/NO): NO